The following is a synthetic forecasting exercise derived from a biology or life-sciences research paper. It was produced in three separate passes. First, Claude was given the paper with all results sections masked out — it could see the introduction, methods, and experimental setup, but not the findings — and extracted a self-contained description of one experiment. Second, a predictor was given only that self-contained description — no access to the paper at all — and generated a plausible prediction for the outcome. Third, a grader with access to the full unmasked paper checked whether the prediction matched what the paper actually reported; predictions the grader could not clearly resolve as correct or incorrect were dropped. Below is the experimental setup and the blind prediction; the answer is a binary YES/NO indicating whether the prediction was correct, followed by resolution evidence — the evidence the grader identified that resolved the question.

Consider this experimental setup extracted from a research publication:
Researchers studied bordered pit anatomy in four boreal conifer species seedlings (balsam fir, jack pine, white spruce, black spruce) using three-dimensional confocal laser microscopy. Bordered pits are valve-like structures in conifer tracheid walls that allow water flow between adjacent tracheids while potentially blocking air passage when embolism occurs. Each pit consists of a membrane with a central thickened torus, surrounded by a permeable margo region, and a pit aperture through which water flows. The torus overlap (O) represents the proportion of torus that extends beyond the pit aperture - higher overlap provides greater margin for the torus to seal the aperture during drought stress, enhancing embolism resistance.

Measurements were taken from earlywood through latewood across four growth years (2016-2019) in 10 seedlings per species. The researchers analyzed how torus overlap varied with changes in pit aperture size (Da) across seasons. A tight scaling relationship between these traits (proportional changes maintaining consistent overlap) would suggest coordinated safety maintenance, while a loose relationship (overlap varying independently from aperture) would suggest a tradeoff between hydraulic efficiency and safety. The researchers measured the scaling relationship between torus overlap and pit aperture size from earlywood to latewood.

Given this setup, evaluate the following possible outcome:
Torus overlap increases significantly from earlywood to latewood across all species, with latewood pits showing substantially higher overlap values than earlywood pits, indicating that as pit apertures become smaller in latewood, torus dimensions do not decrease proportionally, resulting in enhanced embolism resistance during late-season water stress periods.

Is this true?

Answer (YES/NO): NO